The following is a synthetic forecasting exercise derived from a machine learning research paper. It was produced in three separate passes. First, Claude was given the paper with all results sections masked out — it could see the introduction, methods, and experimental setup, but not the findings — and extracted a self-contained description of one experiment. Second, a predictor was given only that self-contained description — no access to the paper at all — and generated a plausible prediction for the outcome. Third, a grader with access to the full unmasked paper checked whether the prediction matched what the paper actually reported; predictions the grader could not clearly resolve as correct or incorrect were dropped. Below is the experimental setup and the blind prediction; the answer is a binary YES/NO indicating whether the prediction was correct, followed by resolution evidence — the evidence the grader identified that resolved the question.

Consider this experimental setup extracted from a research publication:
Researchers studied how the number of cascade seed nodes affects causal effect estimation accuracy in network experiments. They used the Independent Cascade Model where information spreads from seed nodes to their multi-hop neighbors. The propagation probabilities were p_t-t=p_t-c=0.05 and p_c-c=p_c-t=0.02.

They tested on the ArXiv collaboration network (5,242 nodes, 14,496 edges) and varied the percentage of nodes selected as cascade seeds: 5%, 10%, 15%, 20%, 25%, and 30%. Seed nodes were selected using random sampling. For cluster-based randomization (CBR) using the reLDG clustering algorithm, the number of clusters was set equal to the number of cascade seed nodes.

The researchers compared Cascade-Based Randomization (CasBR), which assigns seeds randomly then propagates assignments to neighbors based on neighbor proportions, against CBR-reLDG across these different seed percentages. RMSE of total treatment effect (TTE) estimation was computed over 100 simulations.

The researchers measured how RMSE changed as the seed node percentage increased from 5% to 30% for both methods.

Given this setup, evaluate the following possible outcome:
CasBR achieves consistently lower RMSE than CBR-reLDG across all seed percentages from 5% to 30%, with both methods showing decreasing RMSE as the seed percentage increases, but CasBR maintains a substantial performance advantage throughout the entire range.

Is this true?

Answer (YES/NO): NO